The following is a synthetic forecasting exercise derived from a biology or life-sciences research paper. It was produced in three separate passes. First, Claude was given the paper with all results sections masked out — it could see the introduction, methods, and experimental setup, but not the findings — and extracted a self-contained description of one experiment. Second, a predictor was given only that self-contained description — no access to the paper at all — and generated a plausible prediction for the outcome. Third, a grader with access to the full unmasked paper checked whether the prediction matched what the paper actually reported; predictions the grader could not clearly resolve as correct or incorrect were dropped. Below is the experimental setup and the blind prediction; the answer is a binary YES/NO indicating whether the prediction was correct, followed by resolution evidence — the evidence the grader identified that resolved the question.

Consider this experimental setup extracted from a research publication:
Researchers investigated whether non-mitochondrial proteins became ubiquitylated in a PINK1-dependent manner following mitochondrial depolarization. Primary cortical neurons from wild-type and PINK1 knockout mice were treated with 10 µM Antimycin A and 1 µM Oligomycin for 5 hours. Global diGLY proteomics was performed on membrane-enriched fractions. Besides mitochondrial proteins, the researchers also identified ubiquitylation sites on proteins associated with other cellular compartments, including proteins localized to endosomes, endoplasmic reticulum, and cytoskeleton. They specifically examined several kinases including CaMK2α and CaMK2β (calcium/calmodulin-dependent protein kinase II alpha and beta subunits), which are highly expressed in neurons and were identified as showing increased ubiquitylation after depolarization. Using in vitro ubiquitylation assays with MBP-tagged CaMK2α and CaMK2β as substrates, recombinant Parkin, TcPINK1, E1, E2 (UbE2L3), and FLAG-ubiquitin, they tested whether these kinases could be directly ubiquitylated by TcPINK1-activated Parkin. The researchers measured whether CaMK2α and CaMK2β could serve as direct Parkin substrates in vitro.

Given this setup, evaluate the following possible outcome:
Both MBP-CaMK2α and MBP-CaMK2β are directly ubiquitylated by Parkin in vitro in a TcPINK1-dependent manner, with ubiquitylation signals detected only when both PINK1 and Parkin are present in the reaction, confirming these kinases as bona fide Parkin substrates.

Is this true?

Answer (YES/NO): NO